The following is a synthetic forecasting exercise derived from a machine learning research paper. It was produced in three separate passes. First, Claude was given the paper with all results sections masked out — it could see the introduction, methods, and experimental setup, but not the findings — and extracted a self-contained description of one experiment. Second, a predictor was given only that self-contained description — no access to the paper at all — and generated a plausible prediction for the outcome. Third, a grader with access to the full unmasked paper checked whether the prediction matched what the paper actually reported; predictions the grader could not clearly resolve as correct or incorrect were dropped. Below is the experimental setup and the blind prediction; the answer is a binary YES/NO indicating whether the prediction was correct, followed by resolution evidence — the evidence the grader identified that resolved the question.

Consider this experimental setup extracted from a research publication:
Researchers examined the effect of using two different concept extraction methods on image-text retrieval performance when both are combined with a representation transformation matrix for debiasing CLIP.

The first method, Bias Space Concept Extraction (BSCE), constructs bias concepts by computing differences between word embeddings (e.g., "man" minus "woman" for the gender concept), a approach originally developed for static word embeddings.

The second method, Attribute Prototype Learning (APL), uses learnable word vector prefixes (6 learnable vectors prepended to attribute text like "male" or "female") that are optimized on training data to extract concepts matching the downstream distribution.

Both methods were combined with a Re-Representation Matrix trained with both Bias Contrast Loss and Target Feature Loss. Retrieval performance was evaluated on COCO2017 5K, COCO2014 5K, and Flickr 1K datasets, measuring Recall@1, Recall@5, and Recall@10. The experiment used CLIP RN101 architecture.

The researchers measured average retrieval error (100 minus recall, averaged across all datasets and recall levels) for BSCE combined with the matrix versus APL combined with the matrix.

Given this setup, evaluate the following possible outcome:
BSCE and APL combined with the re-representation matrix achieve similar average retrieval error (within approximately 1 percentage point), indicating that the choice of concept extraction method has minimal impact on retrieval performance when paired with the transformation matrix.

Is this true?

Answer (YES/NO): NO